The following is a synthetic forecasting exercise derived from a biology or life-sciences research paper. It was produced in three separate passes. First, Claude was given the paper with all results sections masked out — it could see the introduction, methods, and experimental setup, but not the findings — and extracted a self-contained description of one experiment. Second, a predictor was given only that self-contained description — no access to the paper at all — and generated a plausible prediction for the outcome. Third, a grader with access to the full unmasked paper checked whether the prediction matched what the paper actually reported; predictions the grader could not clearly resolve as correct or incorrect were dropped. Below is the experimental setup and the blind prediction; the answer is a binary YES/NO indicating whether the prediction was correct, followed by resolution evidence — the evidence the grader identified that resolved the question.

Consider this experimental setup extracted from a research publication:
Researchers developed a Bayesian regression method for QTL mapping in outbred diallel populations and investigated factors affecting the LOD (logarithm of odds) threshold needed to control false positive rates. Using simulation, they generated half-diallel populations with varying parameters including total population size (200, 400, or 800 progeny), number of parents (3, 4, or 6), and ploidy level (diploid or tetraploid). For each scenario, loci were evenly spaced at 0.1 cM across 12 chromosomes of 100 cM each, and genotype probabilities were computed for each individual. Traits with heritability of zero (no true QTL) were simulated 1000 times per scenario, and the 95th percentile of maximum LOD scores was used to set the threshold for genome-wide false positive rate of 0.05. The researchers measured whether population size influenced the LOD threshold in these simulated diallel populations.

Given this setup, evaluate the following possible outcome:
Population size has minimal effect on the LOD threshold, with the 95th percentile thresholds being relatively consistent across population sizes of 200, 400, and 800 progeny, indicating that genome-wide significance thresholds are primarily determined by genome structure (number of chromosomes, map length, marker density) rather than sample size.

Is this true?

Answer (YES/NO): YES